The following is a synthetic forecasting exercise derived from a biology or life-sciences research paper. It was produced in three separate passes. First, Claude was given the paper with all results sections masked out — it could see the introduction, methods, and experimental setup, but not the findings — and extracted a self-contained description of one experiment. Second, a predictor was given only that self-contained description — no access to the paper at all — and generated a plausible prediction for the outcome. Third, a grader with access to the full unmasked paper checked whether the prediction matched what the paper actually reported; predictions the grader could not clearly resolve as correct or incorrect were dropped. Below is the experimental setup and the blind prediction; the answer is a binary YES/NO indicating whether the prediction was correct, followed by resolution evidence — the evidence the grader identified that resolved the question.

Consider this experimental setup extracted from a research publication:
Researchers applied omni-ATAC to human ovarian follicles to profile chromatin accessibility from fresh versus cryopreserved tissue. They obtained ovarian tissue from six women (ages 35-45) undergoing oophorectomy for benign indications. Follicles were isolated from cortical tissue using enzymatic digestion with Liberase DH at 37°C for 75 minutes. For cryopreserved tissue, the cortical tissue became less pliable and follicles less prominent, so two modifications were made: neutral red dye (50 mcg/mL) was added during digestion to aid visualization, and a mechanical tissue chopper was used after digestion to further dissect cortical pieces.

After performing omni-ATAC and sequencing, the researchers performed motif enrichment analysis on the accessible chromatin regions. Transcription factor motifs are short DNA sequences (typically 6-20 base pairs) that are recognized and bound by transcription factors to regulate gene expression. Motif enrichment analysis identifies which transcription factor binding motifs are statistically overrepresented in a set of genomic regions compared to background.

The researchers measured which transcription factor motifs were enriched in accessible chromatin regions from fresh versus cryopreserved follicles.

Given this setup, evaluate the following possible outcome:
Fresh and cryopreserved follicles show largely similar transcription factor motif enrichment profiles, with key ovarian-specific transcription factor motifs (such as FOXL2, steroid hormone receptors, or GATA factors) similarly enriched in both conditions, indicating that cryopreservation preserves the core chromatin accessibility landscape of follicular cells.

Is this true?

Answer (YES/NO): NO